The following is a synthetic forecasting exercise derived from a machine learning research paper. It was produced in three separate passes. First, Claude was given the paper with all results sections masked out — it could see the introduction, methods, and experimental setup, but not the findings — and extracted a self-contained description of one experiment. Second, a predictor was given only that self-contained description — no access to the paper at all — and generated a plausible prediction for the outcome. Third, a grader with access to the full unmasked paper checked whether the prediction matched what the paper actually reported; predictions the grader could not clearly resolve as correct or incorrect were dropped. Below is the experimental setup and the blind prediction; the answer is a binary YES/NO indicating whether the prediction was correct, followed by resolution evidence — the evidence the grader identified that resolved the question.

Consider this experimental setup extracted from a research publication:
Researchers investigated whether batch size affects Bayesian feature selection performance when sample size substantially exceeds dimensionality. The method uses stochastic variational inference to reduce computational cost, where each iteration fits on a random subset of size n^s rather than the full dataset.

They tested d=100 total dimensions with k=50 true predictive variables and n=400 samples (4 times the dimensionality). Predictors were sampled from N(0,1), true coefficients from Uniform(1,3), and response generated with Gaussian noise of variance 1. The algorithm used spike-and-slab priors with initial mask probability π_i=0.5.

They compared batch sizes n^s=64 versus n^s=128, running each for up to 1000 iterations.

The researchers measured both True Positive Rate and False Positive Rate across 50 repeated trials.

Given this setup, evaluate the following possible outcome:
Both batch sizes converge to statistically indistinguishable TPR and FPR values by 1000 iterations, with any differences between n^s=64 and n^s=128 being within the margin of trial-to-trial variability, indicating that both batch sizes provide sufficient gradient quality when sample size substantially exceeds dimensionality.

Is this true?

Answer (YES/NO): YES